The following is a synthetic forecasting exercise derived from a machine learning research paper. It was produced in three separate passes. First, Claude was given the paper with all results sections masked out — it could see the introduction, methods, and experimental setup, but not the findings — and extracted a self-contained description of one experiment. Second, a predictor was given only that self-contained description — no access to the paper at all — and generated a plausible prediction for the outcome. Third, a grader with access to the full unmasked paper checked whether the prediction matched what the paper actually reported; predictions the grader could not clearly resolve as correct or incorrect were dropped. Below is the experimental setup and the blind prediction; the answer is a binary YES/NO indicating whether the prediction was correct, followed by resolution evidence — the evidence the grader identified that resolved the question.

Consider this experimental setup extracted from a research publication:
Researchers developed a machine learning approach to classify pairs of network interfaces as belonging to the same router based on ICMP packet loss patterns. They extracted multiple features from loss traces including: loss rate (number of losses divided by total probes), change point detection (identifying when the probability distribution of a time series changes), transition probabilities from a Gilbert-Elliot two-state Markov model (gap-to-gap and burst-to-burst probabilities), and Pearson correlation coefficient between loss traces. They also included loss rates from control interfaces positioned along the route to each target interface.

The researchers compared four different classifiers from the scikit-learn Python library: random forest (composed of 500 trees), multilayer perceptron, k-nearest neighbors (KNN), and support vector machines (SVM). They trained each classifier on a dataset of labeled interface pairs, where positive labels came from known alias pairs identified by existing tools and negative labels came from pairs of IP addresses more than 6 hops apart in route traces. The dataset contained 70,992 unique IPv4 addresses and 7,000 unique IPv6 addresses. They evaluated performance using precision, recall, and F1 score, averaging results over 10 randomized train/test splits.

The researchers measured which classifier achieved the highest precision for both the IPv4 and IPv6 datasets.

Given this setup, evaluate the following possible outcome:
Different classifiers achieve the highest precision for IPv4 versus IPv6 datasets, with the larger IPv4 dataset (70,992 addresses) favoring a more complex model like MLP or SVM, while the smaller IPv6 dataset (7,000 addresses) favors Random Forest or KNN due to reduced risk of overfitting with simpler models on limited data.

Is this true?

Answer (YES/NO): YES